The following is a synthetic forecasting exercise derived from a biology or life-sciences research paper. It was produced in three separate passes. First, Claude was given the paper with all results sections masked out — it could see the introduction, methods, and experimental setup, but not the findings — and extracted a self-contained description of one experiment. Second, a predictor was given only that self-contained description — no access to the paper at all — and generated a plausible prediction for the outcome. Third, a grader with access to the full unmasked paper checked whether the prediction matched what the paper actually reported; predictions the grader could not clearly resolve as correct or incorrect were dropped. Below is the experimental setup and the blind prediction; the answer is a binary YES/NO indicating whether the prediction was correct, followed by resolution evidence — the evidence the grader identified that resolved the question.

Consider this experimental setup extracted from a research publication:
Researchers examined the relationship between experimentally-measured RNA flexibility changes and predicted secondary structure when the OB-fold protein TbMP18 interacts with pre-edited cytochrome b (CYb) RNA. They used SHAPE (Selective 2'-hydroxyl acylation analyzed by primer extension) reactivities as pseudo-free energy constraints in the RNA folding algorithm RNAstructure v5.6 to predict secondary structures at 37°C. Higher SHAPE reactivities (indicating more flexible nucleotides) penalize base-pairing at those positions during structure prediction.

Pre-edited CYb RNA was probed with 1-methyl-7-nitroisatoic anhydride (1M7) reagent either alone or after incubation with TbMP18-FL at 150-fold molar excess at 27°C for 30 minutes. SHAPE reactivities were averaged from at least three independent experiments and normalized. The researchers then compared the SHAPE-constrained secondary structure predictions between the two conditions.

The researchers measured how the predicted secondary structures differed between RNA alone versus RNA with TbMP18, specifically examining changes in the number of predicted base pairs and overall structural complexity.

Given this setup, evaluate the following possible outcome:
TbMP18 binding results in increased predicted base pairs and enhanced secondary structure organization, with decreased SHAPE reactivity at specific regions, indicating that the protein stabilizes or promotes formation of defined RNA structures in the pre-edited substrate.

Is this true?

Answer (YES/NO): NO